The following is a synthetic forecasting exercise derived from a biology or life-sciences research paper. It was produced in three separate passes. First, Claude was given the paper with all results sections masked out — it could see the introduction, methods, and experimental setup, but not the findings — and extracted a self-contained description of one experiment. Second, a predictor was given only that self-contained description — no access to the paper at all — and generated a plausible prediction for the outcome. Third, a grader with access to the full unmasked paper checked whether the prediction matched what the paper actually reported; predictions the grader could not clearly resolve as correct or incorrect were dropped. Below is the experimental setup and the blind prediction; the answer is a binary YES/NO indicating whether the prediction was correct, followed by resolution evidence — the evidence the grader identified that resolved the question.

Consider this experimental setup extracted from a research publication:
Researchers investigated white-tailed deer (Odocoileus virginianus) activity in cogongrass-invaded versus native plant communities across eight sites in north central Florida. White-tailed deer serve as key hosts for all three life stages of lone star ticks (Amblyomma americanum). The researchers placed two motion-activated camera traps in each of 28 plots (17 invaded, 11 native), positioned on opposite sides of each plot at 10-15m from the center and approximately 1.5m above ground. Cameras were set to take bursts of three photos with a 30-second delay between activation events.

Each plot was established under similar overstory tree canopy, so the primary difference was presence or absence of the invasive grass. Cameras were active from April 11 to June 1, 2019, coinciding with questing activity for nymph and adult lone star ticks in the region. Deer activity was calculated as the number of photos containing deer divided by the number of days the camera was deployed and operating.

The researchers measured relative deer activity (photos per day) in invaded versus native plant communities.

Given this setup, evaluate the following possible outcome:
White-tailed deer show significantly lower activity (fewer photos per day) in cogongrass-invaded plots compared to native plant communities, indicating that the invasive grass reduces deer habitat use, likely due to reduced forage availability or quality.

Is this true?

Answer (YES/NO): NO